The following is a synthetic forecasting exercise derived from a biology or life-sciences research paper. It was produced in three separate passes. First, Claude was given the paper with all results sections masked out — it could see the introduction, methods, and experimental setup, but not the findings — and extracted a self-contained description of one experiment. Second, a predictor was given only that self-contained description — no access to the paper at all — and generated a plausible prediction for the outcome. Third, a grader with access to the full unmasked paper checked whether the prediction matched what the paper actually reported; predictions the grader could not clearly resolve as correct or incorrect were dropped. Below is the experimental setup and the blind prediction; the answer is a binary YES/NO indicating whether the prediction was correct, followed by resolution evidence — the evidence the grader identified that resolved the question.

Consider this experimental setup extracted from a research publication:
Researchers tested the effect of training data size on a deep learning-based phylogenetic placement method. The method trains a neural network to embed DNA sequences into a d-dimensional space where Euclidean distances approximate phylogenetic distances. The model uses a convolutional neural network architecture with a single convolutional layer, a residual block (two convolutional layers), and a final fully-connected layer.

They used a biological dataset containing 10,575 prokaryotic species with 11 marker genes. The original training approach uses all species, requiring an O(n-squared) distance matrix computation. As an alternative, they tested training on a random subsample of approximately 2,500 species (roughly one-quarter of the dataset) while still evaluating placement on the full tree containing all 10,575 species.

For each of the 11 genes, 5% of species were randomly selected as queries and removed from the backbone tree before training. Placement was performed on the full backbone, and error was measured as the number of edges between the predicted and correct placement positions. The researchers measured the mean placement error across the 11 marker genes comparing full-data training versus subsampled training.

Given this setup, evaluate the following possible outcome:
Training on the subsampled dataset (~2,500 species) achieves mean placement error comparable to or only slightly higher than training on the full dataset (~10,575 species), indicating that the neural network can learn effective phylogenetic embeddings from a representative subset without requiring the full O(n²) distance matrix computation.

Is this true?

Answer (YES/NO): NO